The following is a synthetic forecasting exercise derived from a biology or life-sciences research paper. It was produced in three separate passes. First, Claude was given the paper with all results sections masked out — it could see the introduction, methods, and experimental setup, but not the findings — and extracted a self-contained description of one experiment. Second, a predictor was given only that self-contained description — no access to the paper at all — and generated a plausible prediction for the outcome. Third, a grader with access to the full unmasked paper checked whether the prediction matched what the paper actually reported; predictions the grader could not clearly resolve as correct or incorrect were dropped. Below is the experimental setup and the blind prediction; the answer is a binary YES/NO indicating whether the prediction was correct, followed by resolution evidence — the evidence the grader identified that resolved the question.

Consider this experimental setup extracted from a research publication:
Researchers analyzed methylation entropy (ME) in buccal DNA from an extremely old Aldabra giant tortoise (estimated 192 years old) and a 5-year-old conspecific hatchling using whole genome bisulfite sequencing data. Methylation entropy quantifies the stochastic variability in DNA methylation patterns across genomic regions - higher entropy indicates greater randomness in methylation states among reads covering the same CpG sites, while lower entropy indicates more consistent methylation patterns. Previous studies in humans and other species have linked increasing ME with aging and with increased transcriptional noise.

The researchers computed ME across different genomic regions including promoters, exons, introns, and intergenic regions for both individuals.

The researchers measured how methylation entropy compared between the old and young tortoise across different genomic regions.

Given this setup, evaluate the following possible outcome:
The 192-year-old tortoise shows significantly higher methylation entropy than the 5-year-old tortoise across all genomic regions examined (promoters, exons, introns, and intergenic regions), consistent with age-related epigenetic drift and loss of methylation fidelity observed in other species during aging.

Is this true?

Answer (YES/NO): NO